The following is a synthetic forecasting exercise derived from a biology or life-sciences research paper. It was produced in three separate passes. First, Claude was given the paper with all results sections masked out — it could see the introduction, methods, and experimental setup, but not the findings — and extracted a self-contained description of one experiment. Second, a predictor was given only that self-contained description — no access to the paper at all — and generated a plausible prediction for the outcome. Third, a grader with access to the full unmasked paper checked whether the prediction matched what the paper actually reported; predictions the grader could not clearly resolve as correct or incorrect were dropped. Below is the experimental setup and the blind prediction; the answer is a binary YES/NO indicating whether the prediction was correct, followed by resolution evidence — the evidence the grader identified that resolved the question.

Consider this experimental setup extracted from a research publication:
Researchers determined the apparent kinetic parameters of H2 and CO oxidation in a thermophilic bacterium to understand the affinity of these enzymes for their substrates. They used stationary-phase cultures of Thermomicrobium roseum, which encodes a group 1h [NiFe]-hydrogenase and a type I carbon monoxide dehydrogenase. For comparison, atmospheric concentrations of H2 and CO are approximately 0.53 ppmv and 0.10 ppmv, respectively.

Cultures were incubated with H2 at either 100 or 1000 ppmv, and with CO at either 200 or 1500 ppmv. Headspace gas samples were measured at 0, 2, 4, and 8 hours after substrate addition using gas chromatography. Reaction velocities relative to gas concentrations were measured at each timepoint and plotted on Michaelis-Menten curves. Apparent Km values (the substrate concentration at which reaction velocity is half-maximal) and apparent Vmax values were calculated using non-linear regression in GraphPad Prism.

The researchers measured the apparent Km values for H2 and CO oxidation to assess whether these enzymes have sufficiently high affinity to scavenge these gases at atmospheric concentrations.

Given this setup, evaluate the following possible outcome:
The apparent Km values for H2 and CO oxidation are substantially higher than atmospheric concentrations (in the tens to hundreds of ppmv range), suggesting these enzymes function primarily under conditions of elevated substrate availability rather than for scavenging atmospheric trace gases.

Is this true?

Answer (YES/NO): NO